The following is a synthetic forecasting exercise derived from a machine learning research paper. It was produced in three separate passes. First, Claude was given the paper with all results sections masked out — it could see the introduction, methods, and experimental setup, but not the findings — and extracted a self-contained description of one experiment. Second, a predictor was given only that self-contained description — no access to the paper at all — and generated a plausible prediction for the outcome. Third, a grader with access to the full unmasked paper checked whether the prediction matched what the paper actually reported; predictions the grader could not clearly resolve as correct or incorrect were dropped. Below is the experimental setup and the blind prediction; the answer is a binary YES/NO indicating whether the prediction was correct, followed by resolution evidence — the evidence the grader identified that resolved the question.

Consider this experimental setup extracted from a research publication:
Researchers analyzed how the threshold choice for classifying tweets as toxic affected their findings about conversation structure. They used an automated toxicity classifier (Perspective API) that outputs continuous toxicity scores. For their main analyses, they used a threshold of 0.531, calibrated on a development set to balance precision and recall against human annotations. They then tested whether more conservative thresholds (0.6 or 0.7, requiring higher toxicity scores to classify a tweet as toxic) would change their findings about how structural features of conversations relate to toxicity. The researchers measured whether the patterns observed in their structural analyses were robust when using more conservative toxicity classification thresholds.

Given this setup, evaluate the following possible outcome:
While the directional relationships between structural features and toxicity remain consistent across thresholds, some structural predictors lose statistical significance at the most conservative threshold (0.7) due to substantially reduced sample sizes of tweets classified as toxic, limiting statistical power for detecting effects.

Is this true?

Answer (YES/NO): NO